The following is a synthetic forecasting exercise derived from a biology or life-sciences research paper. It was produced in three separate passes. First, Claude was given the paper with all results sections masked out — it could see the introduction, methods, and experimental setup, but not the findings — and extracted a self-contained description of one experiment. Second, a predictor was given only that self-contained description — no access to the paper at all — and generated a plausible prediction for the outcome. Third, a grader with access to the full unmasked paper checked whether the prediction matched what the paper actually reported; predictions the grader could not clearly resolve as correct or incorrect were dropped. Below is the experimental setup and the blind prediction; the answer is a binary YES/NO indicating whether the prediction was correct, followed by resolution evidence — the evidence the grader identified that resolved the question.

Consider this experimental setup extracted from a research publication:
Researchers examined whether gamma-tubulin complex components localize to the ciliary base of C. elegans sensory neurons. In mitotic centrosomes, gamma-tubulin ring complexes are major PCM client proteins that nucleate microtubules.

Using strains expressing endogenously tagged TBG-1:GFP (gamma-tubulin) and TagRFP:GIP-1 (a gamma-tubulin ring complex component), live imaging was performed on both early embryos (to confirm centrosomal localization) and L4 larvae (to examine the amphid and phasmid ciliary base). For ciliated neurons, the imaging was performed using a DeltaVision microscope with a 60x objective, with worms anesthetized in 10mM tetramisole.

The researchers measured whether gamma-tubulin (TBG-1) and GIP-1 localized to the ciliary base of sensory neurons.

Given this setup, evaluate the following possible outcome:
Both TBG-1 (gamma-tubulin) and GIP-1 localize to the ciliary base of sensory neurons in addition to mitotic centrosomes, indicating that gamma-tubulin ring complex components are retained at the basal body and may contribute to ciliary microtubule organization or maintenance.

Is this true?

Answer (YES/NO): YES